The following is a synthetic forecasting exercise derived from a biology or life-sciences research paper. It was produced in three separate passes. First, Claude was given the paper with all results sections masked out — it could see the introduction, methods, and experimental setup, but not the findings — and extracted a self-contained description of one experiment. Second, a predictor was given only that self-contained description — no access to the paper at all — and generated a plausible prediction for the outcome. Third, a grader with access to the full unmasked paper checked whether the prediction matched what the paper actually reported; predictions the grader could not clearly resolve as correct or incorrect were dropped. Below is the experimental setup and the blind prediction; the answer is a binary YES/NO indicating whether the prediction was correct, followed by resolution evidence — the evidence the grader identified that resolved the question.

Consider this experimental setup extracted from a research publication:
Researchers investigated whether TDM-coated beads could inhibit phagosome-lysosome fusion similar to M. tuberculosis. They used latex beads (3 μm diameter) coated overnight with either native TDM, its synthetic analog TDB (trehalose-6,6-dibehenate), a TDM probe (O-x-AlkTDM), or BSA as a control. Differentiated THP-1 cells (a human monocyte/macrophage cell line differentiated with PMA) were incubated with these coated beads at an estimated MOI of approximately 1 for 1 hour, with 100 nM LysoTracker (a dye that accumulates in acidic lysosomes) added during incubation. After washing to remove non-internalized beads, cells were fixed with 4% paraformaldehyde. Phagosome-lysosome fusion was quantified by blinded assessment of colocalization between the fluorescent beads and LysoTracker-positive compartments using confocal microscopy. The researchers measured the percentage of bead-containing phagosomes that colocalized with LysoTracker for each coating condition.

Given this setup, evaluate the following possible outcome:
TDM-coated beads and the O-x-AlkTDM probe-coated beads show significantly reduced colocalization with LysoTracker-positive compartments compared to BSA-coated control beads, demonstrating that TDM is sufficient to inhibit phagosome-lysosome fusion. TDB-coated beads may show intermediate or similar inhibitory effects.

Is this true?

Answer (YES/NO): YES